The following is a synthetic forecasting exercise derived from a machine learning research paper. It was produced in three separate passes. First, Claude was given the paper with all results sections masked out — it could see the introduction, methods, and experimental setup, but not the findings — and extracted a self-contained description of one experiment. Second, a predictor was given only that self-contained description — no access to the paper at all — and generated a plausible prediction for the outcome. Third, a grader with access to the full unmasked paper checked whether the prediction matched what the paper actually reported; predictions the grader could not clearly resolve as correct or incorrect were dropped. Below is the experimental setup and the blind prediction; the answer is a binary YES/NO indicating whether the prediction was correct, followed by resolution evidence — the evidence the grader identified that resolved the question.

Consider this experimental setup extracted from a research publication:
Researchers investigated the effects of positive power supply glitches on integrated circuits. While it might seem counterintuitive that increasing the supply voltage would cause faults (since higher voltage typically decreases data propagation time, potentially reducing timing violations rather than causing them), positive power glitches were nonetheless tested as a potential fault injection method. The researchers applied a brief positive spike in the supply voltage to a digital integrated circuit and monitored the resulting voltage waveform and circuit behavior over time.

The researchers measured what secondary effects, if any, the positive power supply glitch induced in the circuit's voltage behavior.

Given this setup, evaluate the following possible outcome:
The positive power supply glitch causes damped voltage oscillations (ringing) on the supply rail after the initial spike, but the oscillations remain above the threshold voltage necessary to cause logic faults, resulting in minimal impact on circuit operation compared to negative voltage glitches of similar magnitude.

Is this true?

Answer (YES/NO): NO